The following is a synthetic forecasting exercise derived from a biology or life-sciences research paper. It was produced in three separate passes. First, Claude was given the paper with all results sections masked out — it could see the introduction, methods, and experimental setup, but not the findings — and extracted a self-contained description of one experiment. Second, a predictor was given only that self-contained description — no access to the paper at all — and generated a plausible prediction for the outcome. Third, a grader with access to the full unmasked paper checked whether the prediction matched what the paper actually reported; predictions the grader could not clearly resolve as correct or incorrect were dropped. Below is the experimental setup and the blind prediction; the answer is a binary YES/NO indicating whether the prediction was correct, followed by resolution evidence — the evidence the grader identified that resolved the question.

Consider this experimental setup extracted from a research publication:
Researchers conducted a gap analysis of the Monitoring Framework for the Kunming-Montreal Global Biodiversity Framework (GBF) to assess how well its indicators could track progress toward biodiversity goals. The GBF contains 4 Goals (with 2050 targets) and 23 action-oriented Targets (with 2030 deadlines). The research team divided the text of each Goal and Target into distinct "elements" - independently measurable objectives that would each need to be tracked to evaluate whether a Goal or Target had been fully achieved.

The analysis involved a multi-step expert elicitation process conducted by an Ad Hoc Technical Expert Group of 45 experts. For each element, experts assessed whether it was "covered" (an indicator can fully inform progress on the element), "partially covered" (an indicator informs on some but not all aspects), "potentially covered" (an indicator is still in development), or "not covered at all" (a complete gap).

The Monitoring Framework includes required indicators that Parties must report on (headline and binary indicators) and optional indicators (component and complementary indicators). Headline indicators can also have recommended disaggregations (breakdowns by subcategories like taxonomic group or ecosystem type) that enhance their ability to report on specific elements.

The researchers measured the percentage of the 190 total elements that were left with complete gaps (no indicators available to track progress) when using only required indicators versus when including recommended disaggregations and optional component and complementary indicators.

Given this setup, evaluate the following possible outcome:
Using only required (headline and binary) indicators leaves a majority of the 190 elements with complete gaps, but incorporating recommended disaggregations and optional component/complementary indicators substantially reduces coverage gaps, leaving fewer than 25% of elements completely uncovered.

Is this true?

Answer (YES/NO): NO